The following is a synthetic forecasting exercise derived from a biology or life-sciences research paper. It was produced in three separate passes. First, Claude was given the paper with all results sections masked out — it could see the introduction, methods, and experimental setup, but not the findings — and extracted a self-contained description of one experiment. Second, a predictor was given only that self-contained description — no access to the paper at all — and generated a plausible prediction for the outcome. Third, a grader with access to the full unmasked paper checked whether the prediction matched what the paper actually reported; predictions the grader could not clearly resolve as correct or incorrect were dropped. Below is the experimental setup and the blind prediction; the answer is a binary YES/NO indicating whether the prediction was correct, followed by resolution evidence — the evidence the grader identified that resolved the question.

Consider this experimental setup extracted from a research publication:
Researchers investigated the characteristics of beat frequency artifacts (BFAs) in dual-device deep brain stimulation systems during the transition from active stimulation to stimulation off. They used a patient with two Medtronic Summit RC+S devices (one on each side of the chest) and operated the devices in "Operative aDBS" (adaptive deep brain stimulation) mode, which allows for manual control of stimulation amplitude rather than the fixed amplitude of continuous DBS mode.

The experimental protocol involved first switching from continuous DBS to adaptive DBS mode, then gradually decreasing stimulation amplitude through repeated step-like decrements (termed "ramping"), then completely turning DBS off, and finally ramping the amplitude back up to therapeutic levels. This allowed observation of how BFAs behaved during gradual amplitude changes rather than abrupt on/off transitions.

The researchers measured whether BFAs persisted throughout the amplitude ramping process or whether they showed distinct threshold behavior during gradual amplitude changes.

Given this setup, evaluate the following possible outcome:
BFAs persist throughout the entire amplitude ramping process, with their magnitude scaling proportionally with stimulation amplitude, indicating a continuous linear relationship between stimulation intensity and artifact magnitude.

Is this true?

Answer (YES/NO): NO